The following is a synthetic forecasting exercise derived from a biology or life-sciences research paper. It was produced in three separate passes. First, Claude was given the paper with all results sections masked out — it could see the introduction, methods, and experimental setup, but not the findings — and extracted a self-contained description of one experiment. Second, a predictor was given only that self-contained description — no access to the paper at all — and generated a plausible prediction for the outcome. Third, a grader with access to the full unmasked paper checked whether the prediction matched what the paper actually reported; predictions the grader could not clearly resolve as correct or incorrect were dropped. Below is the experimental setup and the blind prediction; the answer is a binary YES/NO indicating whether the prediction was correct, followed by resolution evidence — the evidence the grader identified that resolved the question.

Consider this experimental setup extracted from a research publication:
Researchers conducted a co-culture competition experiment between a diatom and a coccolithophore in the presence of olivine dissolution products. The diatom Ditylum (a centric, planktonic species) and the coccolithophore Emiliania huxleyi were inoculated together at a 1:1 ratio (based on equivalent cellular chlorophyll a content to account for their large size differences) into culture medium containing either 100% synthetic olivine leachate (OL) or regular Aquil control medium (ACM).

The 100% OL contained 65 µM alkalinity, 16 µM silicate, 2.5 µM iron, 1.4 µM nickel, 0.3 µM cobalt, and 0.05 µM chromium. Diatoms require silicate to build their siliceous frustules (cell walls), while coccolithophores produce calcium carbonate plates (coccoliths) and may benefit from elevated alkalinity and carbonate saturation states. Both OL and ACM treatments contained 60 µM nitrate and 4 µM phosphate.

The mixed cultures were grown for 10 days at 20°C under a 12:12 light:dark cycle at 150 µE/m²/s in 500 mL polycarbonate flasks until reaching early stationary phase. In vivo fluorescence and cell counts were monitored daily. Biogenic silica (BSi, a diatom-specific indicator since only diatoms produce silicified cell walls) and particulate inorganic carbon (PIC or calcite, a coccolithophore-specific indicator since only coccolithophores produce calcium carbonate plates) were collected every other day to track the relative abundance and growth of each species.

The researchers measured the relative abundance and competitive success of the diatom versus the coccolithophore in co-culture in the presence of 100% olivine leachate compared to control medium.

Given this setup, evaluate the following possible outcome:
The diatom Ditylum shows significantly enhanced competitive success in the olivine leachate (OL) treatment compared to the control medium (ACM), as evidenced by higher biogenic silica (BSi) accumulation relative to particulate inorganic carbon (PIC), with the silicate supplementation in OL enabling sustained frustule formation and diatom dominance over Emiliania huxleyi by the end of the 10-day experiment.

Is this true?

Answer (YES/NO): NO